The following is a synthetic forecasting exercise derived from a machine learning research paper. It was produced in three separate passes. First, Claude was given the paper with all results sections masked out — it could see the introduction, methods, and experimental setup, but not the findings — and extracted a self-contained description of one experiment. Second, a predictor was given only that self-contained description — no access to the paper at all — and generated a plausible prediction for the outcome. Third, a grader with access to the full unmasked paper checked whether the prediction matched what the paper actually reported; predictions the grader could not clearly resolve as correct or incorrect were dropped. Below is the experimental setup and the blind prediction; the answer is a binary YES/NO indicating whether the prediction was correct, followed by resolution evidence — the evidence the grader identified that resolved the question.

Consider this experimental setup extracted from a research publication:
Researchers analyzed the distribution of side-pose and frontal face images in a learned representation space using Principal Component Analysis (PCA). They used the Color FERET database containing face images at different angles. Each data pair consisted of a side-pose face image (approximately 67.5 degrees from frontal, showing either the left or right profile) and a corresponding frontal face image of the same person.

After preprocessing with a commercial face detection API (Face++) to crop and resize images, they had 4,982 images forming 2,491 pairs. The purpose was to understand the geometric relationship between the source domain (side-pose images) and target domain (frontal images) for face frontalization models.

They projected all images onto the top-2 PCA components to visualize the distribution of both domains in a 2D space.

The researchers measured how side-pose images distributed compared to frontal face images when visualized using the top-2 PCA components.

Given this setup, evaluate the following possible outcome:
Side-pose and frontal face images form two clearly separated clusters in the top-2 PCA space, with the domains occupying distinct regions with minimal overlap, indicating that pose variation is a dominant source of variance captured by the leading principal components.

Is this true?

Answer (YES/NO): NO